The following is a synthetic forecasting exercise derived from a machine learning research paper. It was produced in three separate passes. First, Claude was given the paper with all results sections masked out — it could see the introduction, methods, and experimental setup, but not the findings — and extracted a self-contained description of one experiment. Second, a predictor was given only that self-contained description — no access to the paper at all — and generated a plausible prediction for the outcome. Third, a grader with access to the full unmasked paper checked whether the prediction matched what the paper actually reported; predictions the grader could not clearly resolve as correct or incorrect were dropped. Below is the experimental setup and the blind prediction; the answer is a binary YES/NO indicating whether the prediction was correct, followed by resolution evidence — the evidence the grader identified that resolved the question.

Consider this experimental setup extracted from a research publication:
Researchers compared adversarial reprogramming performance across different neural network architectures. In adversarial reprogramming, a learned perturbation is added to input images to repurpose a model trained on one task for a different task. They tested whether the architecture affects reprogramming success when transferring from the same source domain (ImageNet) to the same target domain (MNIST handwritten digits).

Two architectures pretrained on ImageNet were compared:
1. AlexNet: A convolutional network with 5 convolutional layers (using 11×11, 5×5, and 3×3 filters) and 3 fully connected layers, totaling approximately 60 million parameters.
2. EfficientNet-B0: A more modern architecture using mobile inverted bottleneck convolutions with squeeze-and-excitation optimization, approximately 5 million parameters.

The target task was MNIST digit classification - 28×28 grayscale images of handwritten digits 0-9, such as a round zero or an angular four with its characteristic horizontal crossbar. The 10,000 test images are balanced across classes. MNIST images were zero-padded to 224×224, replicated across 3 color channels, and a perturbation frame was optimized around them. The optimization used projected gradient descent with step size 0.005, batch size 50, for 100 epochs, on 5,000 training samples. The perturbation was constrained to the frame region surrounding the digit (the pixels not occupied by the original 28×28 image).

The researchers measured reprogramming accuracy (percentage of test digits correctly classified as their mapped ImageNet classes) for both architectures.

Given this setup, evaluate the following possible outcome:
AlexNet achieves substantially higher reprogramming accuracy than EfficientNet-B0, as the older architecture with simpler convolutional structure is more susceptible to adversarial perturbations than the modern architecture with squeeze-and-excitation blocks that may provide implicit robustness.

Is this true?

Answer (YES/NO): NO